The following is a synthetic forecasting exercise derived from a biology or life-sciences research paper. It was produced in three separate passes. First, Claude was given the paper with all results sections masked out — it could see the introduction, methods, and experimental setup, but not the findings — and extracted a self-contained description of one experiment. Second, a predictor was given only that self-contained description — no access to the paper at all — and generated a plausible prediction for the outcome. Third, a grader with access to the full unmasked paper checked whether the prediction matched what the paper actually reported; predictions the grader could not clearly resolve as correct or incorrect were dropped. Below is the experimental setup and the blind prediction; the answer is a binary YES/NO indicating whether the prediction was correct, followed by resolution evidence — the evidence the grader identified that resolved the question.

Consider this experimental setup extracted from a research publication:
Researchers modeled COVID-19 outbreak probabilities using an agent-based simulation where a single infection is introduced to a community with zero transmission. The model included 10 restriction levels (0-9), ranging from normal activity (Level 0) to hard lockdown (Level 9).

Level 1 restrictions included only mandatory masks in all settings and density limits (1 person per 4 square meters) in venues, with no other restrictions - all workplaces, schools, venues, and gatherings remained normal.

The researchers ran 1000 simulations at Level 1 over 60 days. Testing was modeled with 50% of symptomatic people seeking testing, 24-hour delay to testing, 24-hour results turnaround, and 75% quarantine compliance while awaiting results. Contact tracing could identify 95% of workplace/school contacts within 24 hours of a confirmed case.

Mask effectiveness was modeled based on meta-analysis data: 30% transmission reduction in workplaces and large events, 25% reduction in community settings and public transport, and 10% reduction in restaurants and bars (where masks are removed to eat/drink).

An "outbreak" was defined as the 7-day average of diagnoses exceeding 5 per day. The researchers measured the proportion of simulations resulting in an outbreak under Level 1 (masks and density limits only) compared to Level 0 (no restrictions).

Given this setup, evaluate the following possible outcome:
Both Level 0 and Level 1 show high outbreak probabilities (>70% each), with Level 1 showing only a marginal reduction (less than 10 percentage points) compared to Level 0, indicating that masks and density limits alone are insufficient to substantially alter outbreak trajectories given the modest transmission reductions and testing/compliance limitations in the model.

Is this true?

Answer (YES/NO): NO